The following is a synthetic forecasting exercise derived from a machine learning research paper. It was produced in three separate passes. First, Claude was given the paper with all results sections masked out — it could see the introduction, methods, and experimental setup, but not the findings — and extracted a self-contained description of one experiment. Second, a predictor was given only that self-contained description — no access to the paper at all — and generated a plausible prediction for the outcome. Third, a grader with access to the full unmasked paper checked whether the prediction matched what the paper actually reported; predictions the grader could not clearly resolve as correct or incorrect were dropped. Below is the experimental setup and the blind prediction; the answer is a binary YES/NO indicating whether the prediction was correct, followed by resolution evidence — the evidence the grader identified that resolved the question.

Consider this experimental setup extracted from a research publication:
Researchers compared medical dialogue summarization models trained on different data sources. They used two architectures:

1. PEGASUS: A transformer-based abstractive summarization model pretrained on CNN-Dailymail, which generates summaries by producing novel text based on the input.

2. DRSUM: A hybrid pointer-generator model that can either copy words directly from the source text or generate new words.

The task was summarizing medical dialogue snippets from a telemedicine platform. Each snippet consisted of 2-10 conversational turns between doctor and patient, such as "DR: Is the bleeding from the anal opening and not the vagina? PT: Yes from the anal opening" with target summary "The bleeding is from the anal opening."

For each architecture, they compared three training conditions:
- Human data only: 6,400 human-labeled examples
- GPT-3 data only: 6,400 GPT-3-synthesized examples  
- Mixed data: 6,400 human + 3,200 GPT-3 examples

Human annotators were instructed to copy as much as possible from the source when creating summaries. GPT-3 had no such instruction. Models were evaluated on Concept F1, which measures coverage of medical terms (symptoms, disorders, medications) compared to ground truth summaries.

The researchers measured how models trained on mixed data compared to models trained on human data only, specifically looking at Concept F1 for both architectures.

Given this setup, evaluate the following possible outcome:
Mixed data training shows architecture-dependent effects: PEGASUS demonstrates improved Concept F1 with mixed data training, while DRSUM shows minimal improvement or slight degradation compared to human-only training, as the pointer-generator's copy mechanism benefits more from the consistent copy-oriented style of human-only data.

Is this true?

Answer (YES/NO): YES